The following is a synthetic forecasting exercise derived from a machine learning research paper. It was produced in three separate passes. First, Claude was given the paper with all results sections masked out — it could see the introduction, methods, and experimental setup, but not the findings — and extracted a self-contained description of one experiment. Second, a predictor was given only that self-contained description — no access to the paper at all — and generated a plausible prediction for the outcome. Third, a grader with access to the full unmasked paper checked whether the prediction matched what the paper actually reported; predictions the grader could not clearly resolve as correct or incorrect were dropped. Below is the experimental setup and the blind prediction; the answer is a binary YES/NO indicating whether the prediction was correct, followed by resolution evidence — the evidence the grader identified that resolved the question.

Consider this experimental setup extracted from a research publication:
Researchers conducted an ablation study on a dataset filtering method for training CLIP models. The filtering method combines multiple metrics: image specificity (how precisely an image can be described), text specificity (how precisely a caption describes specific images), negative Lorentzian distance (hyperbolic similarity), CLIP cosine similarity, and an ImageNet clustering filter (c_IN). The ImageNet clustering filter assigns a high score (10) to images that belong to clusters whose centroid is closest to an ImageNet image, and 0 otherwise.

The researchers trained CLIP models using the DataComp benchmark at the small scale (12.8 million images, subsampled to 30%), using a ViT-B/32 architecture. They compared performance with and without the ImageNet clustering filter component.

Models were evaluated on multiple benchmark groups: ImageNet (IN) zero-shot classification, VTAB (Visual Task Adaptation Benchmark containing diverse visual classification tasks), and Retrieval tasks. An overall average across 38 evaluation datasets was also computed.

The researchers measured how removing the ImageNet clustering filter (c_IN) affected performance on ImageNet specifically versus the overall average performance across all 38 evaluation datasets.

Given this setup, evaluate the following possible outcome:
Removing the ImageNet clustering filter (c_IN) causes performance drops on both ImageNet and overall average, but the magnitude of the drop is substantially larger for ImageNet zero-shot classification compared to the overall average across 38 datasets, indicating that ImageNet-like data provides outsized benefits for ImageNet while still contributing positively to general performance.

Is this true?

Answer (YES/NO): NO